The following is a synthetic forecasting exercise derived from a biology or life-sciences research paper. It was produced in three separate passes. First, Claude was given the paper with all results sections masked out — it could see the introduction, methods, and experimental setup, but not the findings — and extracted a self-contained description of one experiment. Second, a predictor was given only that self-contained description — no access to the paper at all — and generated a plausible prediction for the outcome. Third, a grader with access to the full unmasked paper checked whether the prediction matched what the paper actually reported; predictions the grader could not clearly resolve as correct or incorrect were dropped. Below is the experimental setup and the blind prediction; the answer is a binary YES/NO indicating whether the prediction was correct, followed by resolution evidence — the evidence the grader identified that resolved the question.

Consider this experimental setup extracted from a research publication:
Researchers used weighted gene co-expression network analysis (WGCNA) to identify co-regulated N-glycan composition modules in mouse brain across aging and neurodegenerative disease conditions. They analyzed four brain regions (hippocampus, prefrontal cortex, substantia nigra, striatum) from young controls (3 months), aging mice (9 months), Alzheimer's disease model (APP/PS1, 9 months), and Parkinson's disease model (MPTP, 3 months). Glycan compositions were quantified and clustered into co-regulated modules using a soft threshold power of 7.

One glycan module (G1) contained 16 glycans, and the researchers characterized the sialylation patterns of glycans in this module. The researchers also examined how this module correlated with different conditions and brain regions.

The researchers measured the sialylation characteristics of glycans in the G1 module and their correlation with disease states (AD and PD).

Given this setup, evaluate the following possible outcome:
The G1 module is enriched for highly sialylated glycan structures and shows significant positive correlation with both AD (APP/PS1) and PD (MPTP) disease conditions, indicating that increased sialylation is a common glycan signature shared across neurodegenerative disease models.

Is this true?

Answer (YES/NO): NO